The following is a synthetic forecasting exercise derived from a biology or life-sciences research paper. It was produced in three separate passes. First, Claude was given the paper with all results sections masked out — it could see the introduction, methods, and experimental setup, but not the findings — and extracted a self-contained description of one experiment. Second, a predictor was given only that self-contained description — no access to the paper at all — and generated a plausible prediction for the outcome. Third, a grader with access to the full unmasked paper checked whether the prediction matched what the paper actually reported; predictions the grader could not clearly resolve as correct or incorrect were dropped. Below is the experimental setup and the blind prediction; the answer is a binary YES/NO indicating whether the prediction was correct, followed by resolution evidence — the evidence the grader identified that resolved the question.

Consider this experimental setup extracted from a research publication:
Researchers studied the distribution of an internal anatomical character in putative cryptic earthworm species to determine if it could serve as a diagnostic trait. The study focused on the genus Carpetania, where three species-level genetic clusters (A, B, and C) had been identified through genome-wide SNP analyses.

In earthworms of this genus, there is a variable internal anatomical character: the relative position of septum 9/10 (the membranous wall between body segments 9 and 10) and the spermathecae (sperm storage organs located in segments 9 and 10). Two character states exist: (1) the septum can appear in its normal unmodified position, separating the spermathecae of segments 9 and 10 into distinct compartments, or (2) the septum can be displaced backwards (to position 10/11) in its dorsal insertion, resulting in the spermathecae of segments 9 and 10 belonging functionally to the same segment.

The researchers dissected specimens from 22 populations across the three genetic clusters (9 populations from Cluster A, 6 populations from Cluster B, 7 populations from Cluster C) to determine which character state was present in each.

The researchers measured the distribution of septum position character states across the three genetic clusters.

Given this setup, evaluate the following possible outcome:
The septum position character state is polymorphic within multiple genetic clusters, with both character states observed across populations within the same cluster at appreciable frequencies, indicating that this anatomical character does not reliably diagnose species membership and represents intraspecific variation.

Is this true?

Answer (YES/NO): YES